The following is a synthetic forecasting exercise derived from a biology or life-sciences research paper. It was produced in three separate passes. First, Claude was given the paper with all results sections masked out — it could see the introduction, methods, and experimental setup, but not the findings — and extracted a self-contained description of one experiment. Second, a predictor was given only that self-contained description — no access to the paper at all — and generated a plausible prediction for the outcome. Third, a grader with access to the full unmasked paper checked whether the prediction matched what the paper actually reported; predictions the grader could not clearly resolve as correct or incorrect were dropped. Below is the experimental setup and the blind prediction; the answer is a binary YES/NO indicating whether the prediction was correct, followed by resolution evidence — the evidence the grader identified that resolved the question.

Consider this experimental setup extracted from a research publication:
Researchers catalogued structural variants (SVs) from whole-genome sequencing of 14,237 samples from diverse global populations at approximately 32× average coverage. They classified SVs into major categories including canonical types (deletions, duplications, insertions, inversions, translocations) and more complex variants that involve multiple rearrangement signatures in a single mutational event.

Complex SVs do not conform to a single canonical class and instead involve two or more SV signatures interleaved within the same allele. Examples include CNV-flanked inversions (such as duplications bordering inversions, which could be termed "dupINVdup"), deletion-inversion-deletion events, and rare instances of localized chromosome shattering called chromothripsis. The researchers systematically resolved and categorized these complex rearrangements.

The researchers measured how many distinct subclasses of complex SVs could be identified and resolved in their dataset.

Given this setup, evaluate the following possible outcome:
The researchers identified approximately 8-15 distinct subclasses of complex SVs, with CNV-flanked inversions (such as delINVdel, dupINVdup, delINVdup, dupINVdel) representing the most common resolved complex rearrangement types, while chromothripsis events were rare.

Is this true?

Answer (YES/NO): YES